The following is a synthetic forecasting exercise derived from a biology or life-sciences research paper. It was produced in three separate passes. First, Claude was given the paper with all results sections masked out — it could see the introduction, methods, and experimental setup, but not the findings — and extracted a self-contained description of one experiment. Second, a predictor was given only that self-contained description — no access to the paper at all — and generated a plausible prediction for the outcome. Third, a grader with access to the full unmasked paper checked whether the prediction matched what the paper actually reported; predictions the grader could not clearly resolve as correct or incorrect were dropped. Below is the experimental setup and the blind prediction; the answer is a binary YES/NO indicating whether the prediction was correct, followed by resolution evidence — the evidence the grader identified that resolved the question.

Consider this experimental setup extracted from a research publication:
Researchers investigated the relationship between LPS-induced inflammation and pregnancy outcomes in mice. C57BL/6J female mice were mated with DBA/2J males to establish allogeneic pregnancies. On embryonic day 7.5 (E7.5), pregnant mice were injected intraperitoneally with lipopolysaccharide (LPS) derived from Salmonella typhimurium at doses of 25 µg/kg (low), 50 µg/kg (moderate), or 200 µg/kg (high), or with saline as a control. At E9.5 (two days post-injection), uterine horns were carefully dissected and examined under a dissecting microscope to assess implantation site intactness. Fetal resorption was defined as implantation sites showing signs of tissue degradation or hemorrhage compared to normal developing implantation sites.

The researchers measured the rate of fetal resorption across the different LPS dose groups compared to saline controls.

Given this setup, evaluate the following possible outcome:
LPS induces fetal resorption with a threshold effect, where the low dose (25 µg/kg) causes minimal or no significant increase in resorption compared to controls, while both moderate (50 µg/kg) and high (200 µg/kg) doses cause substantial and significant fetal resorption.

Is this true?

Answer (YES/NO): NO